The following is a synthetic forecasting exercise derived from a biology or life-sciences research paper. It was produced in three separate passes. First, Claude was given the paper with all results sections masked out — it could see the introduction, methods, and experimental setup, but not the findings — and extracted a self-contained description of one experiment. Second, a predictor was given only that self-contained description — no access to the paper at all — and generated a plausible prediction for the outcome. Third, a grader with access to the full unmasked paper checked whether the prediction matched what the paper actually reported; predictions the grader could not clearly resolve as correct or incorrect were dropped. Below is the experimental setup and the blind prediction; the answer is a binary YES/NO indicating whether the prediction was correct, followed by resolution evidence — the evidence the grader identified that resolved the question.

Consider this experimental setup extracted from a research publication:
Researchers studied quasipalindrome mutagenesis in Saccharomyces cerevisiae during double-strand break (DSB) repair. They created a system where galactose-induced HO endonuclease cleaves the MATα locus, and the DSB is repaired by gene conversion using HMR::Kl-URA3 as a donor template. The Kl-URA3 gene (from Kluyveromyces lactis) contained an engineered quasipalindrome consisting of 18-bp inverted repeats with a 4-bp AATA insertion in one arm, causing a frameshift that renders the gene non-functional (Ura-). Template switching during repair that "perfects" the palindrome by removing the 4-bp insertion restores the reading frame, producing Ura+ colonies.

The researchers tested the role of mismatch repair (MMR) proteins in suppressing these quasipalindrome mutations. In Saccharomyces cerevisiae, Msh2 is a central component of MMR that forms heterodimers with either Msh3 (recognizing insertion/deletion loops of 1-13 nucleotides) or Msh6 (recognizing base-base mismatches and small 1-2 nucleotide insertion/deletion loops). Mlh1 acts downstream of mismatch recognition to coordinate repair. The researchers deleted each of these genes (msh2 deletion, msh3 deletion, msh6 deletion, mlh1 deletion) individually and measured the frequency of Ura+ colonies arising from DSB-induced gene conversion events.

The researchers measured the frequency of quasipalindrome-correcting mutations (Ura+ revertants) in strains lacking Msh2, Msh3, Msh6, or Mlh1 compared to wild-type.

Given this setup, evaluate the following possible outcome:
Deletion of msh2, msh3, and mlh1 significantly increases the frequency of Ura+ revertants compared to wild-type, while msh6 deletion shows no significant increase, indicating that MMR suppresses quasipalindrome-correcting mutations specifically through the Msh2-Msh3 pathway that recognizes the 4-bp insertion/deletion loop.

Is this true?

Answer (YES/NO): YES